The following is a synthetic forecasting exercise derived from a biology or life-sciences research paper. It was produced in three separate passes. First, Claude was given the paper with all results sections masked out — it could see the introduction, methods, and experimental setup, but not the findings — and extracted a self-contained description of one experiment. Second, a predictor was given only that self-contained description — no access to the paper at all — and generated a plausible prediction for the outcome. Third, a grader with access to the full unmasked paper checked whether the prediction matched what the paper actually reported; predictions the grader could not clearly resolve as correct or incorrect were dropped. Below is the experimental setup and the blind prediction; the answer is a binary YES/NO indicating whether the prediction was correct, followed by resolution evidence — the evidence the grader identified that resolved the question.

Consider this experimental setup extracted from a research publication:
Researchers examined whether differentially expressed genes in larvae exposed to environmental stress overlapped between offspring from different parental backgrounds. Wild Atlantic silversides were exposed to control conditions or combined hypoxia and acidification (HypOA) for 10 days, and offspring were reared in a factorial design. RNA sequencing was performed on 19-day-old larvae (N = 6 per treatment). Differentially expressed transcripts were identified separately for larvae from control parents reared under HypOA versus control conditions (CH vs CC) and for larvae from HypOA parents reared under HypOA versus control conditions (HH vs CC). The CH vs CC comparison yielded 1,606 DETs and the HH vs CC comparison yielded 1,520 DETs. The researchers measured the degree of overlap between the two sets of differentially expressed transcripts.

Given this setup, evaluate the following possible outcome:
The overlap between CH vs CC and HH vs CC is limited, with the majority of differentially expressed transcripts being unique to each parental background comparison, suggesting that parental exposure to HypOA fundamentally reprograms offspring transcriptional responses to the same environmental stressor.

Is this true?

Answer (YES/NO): YES